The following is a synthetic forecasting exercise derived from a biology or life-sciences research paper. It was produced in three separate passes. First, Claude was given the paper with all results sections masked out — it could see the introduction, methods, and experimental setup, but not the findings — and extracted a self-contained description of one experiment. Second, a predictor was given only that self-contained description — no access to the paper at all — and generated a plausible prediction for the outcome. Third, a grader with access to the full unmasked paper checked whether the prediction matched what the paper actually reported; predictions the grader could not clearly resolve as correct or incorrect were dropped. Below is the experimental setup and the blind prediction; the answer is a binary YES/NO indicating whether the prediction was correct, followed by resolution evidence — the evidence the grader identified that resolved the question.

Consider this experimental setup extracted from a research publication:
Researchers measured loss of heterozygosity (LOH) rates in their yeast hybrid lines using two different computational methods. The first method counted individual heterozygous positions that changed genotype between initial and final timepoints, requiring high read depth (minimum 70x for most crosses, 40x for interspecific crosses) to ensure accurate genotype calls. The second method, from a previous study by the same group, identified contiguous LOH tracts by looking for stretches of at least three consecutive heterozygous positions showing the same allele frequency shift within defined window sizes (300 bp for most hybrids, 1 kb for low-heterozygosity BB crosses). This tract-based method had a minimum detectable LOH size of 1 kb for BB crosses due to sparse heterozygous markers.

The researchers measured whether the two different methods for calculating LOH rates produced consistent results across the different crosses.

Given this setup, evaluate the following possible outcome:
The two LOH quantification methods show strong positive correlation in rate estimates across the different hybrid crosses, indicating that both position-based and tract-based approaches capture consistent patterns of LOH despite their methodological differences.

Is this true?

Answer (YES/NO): YES